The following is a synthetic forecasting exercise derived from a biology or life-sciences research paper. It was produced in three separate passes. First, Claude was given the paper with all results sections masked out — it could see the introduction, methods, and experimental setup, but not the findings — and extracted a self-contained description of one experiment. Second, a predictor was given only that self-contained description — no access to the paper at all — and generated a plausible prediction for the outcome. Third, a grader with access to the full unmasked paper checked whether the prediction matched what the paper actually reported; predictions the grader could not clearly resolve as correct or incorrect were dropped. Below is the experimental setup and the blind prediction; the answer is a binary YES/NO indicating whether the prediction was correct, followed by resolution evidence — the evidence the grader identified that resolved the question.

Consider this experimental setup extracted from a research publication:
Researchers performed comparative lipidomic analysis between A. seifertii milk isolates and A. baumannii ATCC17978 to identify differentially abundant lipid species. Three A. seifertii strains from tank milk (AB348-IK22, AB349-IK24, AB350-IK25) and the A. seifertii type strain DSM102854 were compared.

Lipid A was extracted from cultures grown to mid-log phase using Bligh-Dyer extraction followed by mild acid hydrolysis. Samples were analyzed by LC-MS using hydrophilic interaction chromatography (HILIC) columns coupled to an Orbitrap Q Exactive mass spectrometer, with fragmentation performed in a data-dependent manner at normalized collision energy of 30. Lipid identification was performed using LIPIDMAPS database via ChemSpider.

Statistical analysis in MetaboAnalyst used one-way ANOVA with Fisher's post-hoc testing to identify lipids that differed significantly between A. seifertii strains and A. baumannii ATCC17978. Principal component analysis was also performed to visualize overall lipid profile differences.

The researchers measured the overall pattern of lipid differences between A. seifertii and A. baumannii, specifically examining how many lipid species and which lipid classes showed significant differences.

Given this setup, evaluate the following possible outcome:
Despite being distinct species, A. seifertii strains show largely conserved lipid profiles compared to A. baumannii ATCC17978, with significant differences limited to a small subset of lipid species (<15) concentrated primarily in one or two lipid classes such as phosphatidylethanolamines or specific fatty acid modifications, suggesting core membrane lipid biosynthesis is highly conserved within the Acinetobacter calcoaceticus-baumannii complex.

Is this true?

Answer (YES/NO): NO